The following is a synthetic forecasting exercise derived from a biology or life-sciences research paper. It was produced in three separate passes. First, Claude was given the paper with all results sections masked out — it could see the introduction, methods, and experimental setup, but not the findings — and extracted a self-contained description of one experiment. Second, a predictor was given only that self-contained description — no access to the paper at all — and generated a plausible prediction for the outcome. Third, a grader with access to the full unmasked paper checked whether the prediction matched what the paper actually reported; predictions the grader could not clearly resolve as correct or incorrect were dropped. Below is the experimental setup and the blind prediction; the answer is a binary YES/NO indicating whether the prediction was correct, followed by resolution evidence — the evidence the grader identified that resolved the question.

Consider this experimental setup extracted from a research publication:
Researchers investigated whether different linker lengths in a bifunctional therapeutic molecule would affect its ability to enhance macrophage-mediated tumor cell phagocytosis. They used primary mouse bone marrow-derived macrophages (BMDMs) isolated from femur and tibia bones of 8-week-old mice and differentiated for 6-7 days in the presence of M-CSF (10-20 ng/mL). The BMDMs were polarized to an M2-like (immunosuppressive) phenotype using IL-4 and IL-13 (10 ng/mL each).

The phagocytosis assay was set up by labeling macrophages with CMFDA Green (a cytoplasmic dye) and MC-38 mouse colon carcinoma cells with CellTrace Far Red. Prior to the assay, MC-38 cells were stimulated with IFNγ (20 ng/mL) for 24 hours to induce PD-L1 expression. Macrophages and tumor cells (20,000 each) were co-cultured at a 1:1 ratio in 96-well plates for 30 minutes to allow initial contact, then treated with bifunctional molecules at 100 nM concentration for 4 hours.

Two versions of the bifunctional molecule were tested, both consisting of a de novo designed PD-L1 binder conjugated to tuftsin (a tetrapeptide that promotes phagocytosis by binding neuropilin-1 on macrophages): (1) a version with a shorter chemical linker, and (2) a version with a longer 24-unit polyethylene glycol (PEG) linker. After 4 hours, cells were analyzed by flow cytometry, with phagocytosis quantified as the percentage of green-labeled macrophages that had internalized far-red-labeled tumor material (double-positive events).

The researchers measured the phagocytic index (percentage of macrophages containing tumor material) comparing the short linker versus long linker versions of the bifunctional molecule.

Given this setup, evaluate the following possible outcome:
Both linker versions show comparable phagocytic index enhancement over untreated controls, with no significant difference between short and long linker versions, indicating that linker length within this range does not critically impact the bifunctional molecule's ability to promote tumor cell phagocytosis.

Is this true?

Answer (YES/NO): NO